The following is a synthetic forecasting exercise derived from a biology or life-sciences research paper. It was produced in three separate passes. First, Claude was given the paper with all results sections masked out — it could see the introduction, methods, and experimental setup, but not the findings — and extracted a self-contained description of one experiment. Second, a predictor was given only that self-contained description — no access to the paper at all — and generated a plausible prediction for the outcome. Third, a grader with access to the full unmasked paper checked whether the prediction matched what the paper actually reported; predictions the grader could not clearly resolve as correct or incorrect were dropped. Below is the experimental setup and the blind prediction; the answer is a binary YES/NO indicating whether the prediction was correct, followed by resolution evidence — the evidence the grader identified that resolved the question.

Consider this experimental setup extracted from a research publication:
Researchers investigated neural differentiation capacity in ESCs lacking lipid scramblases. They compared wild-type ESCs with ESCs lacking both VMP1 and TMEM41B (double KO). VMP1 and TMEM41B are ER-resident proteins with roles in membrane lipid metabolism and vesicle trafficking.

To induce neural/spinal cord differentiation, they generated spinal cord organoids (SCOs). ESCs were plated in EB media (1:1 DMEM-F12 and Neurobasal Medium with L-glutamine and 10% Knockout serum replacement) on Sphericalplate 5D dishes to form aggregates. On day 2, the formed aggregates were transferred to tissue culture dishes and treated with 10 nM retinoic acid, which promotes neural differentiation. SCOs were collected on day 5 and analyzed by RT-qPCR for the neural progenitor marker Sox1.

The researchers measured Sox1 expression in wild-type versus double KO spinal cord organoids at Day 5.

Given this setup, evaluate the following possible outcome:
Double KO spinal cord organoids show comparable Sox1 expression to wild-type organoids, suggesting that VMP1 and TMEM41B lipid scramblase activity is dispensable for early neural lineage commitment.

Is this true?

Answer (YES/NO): YES